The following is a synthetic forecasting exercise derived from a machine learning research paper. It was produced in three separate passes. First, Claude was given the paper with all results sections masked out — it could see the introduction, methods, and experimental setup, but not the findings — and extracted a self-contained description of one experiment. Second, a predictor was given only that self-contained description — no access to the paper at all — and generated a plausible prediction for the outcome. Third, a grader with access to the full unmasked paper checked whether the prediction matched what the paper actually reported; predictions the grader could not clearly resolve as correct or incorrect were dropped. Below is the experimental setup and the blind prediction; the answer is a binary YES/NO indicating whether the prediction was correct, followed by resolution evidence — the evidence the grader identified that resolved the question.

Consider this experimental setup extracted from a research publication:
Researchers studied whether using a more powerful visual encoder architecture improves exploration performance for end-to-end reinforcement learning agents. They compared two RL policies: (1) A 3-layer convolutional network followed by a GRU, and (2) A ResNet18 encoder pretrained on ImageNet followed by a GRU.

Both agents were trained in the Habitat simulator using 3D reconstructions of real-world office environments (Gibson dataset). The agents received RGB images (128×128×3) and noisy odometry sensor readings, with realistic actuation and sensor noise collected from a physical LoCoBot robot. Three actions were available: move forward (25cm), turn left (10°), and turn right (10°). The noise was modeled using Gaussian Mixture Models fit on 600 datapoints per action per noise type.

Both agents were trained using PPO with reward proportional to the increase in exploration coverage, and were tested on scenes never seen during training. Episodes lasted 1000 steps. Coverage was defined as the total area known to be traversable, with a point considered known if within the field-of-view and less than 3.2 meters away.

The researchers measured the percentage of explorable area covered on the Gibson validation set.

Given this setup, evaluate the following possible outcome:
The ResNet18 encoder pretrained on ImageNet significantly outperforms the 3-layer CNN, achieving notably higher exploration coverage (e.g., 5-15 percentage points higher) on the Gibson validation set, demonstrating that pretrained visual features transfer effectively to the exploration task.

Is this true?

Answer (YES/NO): NO